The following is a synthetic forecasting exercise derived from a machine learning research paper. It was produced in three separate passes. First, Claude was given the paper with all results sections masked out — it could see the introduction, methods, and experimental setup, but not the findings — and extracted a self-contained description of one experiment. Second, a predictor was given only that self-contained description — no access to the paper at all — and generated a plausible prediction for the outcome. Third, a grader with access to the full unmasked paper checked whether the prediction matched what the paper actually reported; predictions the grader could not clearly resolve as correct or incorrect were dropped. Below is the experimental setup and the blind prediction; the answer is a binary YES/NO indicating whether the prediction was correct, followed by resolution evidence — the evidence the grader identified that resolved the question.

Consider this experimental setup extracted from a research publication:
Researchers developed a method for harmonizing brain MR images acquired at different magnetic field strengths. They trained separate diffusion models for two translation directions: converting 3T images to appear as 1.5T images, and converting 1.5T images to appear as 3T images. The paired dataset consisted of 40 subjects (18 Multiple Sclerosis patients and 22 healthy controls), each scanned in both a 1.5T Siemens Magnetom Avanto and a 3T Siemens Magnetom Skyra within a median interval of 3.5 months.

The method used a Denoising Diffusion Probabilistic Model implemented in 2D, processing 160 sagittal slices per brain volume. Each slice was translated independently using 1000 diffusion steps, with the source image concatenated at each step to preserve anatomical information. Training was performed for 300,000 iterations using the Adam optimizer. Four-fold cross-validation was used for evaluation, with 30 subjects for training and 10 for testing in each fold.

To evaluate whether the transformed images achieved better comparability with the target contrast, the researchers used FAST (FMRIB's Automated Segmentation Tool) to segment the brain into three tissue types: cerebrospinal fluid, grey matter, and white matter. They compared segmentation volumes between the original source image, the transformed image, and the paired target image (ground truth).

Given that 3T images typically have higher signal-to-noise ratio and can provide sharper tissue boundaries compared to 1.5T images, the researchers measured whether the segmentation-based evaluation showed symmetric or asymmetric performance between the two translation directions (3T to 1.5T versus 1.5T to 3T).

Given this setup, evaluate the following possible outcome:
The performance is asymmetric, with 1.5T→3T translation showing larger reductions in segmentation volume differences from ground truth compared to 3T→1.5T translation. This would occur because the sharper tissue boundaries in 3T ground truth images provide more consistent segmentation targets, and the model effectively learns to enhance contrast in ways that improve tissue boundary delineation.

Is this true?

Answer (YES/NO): NO